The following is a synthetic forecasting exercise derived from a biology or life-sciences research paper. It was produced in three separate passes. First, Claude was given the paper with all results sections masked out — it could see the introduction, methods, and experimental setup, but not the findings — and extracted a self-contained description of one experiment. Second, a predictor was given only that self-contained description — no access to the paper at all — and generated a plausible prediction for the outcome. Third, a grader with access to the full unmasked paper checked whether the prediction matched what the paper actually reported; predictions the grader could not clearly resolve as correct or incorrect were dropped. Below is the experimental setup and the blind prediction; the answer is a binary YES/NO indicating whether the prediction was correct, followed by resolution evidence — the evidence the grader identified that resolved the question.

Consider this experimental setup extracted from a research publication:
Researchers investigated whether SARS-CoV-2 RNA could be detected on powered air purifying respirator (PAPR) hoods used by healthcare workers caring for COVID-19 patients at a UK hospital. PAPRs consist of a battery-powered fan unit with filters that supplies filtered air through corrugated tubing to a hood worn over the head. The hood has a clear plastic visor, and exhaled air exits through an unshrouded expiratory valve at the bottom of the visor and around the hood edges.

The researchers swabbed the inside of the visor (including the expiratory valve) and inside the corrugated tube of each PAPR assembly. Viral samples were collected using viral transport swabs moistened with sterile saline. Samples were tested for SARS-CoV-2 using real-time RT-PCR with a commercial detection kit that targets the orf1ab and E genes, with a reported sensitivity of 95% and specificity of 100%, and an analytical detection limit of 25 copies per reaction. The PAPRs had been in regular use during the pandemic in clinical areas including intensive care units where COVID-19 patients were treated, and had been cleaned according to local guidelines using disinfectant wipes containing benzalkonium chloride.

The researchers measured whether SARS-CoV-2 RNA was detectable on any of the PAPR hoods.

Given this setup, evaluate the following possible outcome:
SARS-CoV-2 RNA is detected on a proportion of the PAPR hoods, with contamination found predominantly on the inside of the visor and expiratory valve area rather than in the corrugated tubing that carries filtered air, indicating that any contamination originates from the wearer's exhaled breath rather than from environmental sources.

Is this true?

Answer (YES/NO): NO